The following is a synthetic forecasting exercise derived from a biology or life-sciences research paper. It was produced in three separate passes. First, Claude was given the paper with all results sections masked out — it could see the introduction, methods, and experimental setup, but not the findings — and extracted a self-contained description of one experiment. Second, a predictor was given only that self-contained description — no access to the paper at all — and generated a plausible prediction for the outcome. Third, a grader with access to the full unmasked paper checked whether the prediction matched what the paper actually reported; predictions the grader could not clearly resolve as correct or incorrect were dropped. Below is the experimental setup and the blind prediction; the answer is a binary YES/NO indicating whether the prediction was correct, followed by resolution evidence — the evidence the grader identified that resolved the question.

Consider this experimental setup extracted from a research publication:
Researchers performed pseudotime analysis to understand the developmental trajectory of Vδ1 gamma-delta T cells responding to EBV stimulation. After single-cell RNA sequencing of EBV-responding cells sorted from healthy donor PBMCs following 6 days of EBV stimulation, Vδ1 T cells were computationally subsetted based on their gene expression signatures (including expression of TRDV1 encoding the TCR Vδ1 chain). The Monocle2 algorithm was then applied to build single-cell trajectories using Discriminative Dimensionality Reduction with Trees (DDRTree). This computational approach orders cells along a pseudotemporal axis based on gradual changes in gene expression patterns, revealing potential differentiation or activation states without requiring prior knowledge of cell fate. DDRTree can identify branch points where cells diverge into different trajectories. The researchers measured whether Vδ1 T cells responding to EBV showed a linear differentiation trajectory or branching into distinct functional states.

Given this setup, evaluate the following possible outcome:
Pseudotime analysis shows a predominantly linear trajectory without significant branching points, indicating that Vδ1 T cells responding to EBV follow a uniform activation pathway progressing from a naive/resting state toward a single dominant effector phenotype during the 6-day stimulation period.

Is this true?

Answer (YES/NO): YES